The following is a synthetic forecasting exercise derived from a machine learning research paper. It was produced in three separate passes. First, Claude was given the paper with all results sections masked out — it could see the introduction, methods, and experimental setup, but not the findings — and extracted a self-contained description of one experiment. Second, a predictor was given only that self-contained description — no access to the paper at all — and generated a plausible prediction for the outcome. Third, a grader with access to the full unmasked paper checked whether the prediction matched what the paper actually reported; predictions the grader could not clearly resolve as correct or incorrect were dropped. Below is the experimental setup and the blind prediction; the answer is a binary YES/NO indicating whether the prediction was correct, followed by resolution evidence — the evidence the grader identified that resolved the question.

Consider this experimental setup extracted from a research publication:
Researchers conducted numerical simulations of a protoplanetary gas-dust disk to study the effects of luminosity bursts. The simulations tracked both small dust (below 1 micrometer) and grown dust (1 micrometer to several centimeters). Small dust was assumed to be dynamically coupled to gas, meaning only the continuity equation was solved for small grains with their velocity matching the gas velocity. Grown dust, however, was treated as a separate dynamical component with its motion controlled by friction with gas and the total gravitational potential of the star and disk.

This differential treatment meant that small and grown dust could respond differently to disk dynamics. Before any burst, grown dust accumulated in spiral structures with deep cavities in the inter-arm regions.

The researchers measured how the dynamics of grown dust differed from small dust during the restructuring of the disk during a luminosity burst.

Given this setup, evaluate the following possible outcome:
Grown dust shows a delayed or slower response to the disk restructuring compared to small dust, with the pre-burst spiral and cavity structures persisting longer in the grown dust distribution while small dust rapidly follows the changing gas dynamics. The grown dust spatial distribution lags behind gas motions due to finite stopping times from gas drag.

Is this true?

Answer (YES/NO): NO